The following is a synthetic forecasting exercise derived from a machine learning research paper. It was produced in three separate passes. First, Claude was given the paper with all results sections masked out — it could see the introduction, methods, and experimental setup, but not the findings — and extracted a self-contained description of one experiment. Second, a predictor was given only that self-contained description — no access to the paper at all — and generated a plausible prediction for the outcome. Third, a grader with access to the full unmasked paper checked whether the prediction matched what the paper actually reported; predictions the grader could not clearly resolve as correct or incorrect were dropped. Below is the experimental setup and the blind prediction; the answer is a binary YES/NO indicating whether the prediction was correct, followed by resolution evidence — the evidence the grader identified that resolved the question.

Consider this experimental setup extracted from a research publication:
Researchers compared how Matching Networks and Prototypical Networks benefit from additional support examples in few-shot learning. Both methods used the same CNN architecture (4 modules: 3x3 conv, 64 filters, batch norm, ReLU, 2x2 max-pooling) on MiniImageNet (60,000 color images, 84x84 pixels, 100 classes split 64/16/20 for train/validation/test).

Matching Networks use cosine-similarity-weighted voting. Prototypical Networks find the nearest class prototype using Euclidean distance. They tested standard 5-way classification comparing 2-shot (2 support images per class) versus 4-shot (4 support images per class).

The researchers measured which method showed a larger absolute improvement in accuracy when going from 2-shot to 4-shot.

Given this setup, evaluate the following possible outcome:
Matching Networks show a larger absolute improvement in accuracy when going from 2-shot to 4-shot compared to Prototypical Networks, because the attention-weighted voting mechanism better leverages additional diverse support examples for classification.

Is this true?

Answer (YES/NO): NO